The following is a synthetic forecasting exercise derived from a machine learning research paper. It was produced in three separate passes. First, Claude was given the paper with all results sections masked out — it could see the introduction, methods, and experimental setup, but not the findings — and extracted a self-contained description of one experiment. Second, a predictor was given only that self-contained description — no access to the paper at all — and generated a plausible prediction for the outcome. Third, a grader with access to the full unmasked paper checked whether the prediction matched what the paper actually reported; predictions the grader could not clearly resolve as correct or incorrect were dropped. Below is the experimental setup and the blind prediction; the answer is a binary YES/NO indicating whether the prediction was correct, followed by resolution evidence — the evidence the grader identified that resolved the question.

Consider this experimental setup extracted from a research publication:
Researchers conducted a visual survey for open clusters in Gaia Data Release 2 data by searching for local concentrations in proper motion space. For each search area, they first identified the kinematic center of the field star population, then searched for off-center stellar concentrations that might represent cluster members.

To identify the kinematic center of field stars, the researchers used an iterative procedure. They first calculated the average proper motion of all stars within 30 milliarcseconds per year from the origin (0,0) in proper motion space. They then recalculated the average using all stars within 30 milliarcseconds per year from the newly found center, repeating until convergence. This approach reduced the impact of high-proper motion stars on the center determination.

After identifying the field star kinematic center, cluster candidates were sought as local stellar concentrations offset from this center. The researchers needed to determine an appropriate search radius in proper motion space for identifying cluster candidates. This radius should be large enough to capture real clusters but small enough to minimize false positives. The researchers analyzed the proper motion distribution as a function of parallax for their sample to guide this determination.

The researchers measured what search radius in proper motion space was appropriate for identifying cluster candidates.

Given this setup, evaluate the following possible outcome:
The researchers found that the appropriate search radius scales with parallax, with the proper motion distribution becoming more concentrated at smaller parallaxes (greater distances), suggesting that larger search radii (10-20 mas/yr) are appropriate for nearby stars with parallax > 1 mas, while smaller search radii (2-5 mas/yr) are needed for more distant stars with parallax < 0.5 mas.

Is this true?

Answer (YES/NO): NO